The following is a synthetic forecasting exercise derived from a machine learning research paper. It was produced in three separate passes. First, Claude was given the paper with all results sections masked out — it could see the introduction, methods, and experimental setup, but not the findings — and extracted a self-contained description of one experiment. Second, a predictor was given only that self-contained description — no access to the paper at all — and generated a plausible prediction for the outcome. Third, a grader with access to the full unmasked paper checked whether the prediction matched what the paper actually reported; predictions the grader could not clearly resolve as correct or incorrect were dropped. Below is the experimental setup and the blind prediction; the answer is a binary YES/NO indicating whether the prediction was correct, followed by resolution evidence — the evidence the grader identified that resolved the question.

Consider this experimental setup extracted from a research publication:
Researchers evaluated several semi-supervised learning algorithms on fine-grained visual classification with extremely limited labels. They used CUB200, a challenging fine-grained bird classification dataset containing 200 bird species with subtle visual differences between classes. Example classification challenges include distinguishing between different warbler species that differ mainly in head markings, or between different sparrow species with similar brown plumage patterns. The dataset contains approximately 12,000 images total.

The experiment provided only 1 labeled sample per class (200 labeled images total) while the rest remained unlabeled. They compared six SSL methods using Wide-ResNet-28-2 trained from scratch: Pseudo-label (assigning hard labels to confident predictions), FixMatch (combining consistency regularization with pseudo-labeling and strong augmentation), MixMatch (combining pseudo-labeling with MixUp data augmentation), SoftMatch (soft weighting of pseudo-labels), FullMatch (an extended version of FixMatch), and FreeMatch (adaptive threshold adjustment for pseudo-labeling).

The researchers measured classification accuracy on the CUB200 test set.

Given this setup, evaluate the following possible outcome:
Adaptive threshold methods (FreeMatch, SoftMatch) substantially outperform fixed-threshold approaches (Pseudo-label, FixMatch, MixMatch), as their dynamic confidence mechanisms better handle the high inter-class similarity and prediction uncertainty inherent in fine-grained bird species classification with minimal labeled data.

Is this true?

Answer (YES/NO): NO